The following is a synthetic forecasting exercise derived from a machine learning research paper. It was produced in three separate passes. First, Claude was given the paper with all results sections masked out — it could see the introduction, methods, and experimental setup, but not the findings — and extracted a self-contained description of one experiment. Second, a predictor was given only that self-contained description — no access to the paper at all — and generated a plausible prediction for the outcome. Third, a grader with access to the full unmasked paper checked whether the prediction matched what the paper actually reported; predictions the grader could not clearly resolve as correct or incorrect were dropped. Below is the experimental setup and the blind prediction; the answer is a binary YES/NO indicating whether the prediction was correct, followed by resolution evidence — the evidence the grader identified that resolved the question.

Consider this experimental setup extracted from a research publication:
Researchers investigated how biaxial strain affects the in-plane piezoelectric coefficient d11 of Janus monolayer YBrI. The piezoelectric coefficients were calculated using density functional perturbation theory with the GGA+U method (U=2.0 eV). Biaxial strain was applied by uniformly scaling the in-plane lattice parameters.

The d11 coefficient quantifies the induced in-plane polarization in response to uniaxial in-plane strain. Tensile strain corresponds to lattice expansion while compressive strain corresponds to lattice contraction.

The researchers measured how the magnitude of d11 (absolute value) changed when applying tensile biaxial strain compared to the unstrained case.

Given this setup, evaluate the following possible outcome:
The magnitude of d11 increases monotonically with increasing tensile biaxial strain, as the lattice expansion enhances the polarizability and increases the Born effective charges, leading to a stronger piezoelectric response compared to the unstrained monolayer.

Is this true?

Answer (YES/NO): YES